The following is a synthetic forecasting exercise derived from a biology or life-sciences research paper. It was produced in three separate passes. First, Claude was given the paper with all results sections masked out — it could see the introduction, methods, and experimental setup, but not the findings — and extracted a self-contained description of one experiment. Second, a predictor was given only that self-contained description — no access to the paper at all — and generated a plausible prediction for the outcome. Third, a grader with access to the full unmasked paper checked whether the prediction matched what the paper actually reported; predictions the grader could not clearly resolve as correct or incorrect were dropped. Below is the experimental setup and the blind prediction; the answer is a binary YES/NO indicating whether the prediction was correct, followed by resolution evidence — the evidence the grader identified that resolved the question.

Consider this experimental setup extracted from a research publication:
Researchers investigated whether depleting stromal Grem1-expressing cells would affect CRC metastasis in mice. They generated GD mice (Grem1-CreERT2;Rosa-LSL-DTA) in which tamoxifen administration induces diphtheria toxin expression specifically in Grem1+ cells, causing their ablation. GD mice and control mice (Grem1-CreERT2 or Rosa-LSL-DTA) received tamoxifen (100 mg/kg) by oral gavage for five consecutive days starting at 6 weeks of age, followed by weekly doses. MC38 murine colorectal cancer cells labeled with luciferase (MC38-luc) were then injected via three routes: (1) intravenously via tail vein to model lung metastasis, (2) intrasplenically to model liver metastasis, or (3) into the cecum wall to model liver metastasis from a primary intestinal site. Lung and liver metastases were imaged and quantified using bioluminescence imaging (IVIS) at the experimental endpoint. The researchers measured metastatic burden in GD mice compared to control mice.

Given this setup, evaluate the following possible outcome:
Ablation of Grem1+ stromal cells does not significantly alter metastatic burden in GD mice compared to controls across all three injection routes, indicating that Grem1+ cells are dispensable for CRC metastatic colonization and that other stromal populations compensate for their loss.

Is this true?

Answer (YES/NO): NO